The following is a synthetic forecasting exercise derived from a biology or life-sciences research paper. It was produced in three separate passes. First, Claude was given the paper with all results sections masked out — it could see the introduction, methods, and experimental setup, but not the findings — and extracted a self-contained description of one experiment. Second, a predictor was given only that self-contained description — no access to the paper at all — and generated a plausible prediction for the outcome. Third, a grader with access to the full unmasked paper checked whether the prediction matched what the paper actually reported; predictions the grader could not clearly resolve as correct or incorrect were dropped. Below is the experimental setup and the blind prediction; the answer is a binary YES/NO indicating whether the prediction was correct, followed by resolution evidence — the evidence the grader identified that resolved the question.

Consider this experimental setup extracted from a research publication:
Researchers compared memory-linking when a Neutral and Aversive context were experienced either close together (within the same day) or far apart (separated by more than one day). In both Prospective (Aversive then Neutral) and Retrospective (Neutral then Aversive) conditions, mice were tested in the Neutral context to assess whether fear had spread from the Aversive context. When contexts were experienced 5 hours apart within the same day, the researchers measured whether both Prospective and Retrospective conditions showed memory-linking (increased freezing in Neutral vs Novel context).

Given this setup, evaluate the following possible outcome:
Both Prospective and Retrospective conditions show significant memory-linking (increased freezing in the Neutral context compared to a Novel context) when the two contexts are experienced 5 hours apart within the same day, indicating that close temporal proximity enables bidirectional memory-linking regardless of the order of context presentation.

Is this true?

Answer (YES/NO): YES